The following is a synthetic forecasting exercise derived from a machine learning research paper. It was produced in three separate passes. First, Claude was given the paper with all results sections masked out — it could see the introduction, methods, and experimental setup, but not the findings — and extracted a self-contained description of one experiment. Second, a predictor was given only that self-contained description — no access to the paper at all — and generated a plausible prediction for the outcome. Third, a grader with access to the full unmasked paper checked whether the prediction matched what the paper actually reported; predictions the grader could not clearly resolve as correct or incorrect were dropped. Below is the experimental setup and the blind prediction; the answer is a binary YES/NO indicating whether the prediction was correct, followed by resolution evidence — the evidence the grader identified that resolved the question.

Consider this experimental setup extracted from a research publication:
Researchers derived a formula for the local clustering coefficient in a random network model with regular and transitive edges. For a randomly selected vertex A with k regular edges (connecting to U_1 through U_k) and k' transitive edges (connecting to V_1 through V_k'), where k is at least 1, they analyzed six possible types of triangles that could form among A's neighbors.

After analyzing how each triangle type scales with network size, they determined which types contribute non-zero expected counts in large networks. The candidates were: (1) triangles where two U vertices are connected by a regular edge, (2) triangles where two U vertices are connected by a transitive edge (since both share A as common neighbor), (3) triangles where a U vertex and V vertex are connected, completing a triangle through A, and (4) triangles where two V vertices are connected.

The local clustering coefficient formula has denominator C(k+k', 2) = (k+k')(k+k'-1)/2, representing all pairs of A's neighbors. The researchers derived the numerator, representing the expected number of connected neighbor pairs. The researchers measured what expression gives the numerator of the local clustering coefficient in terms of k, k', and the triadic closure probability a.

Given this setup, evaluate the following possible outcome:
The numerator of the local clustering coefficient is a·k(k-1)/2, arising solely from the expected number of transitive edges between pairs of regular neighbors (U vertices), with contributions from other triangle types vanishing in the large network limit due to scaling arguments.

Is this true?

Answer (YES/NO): NO